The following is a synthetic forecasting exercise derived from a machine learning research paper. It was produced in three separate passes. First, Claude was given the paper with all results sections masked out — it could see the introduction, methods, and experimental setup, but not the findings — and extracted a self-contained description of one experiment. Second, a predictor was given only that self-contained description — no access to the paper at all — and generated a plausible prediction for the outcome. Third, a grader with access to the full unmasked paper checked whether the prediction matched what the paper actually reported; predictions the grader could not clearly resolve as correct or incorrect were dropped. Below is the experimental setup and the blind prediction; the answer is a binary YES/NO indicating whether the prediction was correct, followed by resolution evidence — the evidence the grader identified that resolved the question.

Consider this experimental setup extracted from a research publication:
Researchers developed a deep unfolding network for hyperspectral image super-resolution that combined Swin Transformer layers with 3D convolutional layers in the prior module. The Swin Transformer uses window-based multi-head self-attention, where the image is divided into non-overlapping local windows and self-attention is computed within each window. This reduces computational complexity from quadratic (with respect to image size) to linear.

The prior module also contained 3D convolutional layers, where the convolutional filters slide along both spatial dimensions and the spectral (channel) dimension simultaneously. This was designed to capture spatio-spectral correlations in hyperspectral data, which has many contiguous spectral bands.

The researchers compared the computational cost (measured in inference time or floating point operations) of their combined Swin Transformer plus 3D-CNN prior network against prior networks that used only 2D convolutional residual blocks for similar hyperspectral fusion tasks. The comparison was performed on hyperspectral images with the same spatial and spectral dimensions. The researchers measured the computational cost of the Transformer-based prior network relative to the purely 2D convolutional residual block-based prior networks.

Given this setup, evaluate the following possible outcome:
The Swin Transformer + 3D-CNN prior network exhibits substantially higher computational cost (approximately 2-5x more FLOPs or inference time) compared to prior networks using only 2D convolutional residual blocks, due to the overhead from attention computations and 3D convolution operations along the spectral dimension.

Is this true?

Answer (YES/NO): NO